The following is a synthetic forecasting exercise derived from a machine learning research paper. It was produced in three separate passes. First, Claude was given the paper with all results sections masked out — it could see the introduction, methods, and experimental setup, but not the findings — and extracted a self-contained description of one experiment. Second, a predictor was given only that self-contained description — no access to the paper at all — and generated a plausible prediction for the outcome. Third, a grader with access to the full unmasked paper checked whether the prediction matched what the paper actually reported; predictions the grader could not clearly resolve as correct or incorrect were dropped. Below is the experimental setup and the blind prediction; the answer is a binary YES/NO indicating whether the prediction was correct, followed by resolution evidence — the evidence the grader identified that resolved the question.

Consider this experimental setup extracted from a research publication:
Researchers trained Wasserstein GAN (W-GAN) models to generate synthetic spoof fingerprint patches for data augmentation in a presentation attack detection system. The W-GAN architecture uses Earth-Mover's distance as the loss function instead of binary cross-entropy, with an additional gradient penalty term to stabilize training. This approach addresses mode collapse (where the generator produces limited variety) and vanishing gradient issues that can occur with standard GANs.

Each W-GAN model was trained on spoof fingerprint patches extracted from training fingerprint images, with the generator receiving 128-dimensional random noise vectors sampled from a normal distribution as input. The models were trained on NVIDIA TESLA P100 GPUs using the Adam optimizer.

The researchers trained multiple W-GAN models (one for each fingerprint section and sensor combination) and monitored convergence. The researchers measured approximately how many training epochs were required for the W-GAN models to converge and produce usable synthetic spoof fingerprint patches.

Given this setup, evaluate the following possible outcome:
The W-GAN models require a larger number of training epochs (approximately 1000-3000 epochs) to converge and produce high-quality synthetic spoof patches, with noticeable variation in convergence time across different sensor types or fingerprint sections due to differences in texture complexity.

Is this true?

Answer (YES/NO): NO